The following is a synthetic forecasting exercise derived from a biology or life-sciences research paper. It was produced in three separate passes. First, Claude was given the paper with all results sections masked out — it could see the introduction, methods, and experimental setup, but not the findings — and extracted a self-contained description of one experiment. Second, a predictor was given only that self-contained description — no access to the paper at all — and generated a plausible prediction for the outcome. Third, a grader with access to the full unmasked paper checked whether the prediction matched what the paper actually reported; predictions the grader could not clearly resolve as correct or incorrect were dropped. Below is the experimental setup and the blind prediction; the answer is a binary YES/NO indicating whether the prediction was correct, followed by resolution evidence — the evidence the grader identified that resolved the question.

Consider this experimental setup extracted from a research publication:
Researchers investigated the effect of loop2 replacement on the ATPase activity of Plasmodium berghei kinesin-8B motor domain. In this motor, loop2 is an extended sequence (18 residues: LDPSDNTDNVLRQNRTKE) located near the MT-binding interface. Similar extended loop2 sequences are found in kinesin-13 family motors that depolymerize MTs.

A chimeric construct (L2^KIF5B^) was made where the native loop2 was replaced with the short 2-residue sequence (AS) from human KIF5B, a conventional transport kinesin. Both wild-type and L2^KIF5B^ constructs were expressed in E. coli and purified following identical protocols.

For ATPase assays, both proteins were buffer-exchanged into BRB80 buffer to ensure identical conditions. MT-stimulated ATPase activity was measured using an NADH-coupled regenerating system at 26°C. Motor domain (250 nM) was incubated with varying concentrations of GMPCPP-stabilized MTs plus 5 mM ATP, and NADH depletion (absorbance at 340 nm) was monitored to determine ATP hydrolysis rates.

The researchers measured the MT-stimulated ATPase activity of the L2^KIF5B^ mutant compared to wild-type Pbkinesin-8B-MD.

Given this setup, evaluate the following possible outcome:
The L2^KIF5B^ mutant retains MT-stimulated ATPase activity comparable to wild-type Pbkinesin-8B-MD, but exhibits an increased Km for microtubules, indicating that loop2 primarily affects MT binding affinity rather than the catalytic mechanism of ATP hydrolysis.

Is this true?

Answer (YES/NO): NO